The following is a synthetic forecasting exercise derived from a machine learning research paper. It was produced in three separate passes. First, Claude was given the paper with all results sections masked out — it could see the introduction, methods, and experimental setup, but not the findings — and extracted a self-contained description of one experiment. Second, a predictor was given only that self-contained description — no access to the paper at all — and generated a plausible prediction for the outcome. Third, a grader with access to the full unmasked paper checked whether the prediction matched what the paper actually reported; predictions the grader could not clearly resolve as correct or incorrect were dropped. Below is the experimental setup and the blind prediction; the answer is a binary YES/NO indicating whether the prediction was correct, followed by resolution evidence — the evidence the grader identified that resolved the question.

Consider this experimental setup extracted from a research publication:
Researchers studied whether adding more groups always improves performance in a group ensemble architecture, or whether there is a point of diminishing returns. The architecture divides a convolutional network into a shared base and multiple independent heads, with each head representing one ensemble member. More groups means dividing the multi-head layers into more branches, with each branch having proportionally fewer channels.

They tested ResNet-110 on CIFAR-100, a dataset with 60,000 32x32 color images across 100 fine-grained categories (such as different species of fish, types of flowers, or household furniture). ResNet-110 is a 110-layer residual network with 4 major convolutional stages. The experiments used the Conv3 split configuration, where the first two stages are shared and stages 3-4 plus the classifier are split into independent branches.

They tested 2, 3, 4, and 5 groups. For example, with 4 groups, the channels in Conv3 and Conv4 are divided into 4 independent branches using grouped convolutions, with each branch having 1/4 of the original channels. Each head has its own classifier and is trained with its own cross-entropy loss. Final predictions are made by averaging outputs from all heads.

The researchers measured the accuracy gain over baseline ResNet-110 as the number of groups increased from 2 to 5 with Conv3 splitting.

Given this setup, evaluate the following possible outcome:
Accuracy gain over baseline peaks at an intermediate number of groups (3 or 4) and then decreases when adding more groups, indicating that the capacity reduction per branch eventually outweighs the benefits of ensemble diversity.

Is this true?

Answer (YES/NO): YES